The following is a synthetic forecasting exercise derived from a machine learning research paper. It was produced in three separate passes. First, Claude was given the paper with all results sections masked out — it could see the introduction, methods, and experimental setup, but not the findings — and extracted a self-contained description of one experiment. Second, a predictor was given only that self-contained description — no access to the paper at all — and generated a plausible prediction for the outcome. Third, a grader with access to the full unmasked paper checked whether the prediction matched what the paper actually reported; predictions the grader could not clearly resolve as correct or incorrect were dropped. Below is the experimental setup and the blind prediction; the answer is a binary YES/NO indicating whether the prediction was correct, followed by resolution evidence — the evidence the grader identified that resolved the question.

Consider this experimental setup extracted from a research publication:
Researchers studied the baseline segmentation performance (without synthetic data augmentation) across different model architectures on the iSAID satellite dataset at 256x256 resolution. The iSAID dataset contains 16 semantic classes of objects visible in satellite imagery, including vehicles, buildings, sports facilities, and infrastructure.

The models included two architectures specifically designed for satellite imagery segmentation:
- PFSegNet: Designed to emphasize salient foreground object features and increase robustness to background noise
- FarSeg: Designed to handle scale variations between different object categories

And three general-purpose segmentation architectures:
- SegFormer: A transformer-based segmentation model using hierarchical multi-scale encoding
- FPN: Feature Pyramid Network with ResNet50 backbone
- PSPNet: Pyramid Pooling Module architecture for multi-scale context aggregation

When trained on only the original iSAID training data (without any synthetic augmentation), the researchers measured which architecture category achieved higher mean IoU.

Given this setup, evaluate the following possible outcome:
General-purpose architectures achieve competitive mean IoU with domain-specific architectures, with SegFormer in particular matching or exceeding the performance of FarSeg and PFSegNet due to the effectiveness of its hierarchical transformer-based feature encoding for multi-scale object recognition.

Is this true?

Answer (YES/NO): NO